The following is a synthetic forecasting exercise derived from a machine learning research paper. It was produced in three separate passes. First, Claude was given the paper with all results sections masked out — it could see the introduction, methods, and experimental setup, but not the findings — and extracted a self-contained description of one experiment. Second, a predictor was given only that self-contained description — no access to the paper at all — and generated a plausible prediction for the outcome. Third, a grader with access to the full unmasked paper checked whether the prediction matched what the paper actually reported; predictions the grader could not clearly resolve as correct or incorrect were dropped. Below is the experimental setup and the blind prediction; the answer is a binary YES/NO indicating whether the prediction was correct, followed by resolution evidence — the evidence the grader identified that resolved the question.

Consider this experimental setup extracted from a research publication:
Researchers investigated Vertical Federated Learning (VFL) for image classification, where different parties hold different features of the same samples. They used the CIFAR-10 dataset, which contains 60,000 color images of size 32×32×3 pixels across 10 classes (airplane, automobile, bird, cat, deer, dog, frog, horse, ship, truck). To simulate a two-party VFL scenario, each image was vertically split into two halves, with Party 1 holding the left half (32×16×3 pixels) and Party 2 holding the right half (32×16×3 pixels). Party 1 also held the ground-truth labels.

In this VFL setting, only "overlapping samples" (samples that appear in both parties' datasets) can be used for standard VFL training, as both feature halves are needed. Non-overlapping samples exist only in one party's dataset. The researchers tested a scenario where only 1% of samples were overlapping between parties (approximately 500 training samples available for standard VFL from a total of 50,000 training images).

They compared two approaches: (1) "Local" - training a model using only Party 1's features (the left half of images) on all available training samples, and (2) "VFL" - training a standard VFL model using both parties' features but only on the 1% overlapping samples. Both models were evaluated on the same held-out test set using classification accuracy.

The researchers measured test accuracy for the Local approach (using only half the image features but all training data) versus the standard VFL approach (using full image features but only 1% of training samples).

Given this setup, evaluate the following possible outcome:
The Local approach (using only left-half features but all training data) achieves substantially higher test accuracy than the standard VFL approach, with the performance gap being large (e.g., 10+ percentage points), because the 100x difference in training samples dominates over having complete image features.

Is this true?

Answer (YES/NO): YES